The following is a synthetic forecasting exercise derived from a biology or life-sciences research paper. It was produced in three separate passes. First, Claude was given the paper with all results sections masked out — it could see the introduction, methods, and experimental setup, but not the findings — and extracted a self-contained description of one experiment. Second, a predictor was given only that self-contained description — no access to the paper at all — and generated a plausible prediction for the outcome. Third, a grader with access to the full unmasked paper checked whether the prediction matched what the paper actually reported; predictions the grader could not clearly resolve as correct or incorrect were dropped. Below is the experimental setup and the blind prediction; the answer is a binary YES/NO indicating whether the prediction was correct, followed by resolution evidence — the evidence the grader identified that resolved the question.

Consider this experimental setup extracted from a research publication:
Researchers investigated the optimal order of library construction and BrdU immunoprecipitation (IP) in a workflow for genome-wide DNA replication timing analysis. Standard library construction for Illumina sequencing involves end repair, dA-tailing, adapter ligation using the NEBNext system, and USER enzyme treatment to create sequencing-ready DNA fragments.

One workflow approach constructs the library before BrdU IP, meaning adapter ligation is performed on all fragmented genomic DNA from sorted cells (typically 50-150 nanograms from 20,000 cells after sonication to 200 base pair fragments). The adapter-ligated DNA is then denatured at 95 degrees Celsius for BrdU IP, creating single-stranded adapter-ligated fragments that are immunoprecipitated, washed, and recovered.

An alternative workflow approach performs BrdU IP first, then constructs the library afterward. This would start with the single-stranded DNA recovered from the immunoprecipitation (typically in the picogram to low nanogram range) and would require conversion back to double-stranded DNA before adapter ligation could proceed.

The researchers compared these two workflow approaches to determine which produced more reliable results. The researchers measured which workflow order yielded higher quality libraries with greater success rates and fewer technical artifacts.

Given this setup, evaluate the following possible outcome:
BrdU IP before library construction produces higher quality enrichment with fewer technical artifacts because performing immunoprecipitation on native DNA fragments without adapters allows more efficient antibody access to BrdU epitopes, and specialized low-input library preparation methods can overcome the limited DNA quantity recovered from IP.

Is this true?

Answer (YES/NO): NO